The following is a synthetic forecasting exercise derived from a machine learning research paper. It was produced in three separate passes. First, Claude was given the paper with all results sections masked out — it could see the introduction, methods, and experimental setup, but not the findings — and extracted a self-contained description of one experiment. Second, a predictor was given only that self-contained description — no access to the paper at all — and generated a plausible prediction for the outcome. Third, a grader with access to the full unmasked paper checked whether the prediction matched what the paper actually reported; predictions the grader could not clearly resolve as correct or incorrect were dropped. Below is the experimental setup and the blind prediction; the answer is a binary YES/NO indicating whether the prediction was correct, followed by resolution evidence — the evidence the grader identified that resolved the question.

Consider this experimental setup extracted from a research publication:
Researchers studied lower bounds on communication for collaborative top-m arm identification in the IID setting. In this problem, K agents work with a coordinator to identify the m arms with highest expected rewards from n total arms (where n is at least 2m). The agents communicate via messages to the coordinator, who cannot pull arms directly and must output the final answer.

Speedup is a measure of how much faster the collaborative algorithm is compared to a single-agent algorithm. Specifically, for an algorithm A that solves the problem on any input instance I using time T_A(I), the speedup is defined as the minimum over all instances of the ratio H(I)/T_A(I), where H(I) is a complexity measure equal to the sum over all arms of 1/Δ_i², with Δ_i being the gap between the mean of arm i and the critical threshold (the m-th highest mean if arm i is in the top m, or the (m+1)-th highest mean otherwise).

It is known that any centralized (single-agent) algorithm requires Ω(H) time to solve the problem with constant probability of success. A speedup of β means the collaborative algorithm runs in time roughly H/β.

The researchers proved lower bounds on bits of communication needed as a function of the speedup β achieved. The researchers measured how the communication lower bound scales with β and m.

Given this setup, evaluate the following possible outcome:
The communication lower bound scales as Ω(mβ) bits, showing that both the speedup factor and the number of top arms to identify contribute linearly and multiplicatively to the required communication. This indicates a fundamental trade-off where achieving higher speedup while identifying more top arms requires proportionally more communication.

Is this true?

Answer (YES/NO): NO